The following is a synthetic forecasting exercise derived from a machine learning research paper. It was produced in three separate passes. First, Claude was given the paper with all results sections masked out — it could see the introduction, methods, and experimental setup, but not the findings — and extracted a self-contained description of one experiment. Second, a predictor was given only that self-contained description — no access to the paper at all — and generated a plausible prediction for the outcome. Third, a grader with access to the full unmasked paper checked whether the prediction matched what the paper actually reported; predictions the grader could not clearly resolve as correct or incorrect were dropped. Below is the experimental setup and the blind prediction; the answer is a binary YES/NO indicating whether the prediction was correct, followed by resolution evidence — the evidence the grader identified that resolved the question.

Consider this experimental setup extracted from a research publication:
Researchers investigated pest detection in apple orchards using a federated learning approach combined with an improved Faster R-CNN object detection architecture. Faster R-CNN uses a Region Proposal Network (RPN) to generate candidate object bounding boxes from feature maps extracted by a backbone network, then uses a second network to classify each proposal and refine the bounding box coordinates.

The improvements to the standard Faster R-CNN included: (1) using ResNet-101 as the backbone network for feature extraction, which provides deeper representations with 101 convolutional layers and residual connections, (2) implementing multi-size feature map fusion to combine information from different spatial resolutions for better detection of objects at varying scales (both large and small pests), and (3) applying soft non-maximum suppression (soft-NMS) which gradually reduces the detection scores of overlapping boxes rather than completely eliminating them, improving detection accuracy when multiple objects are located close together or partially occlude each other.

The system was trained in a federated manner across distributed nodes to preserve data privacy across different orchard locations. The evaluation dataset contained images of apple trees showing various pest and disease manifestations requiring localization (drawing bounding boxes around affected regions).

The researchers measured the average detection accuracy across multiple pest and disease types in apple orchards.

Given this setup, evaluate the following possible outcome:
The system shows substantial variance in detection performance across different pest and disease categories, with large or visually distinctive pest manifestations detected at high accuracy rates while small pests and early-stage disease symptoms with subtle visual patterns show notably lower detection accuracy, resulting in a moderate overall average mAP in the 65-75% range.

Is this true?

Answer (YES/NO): NO